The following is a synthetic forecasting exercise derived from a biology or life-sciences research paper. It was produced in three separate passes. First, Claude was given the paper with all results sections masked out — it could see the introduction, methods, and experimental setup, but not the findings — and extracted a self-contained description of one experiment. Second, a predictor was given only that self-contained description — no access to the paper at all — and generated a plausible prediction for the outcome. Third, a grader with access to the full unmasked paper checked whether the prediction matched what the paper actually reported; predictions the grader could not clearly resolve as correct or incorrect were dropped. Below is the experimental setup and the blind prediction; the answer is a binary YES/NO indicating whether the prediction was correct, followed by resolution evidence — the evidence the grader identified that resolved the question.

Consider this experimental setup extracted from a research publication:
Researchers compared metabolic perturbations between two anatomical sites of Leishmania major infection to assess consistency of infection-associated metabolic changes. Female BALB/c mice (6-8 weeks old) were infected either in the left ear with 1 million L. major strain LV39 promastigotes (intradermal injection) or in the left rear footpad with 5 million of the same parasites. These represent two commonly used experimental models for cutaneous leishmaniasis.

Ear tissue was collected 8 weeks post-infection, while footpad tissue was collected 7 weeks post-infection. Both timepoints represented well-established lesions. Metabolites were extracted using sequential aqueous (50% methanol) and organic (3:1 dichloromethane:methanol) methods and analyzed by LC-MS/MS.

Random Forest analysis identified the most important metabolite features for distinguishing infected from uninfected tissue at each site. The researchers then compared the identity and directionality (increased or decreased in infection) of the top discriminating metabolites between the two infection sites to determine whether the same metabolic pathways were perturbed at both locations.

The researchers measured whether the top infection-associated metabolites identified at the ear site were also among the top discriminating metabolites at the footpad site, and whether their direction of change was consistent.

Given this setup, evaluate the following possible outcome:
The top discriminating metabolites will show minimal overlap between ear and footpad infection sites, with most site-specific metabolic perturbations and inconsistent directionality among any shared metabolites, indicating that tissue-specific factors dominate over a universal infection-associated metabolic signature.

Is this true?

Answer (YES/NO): NO